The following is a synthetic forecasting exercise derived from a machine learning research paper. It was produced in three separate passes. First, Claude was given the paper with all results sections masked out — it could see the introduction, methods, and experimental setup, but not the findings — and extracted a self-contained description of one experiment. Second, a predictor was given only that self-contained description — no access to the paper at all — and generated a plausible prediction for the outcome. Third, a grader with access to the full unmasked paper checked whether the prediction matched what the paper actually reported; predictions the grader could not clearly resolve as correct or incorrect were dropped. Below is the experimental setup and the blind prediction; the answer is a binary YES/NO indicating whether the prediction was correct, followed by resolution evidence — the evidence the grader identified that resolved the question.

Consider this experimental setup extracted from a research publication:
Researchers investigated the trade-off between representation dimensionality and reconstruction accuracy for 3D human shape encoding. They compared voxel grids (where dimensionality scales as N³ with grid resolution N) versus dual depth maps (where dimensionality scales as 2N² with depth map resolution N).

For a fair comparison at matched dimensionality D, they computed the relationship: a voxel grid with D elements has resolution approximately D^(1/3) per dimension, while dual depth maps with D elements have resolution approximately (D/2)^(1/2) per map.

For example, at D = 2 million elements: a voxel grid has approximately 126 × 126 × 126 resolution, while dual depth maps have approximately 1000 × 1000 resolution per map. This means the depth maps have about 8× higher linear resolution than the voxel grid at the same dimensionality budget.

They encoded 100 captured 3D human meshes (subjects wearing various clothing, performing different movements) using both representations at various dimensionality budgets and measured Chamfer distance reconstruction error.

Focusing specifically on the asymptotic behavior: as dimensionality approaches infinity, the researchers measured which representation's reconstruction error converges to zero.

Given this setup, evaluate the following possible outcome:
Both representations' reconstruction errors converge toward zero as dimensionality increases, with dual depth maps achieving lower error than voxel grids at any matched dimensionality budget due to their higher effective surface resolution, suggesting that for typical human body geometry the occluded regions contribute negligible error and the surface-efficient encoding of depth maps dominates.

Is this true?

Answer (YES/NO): NO